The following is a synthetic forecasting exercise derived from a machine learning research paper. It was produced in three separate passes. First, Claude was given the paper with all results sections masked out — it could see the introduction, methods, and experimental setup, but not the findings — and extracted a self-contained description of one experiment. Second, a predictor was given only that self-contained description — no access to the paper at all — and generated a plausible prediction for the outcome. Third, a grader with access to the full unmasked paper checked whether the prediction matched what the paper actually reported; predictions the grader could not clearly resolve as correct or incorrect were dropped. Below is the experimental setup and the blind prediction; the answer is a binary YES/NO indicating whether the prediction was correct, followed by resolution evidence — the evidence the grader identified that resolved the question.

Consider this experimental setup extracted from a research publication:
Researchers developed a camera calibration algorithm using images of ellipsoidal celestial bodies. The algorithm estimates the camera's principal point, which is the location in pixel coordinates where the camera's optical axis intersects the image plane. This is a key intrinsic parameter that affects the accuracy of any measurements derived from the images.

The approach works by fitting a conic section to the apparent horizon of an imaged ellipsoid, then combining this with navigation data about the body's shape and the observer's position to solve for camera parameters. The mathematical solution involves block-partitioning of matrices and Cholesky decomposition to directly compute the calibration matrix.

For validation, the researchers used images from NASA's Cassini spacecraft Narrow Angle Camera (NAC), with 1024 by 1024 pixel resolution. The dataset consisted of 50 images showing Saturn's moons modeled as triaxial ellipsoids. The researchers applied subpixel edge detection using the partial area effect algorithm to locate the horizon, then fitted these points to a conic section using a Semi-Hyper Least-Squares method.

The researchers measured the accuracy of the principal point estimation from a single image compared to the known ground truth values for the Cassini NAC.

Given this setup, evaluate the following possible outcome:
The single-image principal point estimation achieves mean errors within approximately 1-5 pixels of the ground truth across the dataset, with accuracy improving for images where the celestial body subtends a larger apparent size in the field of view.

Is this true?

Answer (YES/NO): NO